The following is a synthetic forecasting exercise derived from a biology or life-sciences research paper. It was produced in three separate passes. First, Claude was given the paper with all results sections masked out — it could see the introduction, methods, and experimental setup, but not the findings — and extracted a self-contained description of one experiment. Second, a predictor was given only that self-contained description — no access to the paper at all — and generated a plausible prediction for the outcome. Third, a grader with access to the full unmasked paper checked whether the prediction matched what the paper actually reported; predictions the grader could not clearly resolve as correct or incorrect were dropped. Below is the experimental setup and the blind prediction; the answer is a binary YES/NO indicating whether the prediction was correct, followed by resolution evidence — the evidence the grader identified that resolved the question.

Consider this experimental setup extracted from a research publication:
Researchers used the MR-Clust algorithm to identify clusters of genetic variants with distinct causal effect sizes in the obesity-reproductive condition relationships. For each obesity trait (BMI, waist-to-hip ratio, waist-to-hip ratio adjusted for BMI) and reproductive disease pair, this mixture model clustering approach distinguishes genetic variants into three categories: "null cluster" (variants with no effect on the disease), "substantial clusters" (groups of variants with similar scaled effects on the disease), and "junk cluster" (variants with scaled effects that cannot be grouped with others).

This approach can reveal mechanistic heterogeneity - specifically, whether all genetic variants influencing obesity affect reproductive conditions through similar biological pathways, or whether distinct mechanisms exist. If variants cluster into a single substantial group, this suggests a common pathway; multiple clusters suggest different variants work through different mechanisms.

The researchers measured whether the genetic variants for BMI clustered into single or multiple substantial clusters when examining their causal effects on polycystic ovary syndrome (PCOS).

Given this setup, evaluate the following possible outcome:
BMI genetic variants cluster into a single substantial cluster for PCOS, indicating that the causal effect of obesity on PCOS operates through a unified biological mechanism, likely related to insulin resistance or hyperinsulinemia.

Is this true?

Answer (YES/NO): YES